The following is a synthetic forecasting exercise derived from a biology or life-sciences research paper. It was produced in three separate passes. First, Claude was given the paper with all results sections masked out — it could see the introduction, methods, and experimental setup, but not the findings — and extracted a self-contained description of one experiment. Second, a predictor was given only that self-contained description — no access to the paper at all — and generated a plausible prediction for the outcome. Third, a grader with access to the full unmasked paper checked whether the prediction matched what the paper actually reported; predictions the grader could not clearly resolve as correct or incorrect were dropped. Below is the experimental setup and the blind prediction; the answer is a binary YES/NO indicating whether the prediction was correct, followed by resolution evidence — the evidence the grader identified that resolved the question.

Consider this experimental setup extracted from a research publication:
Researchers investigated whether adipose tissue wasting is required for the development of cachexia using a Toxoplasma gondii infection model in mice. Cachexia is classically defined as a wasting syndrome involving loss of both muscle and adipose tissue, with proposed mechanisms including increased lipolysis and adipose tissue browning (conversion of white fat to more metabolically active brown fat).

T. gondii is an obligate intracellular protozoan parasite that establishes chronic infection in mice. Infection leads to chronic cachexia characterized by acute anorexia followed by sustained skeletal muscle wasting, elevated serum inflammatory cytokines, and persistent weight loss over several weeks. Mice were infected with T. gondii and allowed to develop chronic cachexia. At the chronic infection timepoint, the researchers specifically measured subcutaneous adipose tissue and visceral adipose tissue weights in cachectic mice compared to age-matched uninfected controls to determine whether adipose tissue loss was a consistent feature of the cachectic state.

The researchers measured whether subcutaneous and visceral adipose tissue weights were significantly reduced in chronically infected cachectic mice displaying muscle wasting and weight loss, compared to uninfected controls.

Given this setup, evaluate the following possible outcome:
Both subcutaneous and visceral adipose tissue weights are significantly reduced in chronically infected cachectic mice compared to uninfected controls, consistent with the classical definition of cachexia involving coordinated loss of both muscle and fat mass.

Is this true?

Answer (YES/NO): NO